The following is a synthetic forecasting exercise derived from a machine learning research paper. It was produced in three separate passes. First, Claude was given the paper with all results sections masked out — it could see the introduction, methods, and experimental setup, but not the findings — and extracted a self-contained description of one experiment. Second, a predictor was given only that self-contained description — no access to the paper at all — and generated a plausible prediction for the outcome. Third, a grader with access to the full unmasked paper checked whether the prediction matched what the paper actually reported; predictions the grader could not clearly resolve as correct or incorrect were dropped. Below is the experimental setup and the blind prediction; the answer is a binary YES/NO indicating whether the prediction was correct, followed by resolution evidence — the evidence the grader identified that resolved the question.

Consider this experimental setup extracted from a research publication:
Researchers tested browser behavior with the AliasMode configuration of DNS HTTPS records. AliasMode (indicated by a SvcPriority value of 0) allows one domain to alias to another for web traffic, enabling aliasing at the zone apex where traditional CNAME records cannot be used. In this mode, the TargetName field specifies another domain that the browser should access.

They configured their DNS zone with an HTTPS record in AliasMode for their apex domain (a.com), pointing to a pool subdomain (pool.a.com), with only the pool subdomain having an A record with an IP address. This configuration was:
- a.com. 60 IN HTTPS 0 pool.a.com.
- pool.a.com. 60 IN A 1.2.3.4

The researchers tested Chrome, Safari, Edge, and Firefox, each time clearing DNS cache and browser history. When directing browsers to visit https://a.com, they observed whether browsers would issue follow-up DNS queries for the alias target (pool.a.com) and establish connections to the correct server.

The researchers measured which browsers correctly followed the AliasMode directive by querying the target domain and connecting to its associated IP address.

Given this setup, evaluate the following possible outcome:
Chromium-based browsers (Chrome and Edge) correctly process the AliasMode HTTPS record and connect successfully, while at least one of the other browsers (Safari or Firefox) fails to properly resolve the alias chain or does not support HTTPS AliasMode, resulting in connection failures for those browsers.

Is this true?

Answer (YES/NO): NO